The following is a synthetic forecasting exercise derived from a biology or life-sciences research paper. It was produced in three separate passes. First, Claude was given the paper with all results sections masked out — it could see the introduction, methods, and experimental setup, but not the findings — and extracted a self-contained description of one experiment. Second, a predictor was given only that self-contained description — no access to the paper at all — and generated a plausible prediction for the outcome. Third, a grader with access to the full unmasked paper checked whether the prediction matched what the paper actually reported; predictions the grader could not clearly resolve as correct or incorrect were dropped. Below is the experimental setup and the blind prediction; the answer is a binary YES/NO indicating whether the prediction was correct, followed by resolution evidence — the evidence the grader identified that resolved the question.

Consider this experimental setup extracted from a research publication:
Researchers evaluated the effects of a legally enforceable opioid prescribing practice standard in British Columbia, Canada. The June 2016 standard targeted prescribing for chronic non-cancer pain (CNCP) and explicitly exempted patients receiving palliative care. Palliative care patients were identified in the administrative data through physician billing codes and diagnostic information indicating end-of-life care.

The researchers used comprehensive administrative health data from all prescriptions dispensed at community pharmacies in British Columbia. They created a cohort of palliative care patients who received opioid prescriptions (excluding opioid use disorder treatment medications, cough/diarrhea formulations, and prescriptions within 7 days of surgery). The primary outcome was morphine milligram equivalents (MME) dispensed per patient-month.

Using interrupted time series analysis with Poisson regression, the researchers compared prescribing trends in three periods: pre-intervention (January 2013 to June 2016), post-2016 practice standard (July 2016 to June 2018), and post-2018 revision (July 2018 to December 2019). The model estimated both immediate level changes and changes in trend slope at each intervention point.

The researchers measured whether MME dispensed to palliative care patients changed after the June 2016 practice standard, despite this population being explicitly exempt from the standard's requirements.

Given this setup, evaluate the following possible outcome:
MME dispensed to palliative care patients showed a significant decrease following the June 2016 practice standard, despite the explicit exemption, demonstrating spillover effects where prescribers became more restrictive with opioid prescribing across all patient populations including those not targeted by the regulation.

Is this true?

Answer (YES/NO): NO